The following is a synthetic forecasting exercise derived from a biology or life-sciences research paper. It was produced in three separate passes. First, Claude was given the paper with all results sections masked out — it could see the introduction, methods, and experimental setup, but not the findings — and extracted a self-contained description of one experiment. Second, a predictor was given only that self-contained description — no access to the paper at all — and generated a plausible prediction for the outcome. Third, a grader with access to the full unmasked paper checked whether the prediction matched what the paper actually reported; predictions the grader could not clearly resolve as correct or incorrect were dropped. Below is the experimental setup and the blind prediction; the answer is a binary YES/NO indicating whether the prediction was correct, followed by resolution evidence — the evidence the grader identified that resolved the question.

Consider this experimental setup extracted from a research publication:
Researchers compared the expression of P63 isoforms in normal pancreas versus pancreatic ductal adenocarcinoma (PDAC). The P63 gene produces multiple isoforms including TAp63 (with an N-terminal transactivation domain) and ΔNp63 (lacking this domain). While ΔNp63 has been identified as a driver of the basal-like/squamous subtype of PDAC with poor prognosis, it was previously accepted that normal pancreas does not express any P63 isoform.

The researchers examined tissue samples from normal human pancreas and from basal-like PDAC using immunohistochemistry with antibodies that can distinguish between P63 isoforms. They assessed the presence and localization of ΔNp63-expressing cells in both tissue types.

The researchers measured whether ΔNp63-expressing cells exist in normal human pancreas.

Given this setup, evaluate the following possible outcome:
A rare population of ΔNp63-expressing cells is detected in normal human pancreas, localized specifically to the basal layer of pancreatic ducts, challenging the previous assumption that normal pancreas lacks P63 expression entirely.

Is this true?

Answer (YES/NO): YES